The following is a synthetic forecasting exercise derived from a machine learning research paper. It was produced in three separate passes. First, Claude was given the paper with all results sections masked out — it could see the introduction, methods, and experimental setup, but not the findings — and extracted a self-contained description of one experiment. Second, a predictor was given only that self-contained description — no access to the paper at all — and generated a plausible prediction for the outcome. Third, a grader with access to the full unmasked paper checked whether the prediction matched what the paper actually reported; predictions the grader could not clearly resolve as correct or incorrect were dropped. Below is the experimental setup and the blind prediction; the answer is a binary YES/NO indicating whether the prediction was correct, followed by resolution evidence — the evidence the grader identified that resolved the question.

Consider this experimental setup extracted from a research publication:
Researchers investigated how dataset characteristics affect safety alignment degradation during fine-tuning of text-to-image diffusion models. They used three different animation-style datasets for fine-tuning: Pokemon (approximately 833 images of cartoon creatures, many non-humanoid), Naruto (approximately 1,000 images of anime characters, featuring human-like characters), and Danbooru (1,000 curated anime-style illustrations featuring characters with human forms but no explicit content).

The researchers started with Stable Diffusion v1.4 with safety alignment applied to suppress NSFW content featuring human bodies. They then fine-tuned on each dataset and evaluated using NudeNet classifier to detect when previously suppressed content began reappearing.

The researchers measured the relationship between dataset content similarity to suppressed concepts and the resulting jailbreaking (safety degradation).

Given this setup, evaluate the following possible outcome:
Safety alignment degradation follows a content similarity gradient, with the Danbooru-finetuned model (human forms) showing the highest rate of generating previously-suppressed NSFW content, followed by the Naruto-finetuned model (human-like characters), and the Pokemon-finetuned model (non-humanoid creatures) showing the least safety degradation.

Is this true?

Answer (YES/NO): NO